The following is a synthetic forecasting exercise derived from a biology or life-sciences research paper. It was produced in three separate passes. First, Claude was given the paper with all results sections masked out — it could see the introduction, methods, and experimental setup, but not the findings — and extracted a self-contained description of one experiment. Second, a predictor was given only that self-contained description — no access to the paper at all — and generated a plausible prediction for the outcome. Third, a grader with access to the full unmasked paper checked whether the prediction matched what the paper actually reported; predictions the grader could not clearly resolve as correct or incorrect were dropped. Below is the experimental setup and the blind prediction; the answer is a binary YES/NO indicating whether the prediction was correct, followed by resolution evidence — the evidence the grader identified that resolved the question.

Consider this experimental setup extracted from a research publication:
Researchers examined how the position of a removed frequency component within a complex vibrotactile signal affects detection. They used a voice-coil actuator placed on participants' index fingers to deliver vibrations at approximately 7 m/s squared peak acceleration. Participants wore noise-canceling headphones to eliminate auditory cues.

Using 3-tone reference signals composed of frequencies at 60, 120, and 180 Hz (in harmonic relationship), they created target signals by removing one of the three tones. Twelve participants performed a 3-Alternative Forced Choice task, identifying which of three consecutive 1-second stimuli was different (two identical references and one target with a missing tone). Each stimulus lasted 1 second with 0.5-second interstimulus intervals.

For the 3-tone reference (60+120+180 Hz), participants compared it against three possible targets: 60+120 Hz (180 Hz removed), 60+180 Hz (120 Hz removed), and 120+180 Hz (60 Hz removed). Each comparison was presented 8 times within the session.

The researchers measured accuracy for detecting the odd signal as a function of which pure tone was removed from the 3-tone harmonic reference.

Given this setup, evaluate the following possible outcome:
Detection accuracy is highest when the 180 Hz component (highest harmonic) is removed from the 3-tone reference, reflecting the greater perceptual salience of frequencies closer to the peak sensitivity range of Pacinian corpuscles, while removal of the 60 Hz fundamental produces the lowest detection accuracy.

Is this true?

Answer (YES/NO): NO